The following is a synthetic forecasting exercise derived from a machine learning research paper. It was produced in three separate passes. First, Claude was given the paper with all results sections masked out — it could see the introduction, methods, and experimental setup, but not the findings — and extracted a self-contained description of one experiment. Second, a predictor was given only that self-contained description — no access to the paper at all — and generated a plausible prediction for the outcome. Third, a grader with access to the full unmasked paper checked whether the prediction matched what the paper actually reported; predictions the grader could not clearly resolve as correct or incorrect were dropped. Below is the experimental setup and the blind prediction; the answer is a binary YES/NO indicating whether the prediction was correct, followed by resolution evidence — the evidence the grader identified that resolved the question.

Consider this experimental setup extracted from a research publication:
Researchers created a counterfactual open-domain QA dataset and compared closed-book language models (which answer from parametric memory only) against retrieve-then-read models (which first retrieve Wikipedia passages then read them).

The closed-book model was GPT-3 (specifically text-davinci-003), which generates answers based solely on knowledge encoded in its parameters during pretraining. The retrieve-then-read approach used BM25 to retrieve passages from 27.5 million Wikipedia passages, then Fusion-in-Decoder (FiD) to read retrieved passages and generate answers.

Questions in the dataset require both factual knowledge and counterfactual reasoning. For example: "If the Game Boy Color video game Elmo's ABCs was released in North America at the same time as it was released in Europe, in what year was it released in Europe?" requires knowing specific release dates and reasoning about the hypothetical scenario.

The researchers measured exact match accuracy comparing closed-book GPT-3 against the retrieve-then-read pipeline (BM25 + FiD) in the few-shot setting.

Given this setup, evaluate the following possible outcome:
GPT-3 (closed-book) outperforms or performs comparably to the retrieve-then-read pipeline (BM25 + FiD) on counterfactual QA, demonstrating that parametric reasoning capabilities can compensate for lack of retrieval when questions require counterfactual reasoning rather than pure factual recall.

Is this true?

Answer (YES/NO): NO